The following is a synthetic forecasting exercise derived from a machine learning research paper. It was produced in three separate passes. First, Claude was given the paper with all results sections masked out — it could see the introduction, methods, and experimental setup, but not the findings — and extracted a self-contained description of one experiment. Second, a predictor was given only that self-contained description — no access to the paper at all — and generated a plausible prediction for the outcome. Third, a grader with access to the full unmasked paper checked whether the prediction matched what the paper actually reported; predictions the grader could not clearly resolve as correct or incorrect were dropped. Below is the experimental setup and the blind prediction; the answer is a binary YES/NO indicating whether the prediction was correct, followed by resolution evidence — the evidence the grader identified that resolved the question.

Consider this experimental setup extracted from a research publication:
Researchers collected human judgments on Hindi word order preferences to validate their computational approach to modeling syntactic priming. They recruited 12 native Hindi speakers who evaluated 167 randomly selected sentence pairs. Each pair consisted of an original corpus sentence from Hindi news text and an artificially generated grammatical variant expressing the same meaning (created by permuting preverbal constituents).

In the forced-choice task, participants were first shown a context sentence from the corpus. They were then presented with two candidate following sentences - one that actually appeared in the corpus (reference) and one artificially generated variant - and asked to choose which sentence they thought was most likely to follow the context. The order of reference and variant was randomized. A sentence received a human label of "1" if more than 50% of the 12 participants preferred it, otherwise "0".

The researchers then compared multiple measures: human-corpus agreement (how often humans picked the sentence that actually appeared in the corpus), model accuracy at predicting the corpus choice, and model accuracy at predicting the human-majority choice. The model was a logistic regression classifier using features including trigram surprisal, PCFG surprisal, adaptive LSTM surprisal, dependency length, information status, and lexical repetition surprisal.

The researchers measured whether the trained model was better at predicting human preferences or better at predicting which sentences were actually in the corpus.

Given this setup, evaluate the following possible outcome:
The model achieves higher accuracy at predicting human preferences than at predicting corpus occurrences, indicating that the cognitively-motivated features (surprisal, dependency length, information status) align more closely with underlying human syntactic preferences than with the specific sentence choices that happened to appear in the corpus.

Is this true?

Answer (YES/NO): YES